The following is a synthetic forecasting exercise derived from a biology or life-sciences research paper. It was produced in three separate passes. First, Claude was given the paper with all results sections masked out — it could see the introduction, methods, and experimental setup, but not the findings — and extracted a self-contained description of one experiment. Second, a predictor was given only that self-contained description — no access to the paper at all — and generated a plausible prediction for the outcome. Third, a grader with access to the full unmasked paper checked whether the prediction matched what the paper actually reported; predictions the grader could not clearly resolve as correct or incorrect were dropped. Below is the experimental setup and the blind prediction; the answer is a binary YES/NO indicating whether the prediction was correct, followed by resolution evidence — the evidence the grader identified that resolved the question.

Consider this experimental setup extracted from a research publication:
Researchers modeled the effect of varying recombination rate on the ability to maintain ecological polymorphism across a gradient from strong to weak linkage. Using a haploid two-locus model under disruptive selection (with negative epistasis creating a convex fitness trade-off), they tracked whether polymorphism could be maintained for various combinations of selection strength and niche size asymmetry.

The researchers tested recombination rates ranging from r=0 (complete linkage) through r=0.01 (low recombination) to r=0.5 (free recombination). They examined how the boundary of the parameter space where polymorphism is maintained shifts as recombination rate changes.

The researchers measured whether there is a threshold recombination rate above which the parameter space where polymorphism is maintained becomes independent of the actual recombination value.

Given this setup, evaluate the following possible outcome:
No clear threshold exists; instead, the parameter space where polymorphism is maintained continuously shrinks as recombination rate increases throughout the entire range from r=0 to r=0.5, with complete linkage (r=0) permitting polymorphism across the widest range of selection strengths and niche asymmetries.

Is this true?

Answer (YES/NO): NO